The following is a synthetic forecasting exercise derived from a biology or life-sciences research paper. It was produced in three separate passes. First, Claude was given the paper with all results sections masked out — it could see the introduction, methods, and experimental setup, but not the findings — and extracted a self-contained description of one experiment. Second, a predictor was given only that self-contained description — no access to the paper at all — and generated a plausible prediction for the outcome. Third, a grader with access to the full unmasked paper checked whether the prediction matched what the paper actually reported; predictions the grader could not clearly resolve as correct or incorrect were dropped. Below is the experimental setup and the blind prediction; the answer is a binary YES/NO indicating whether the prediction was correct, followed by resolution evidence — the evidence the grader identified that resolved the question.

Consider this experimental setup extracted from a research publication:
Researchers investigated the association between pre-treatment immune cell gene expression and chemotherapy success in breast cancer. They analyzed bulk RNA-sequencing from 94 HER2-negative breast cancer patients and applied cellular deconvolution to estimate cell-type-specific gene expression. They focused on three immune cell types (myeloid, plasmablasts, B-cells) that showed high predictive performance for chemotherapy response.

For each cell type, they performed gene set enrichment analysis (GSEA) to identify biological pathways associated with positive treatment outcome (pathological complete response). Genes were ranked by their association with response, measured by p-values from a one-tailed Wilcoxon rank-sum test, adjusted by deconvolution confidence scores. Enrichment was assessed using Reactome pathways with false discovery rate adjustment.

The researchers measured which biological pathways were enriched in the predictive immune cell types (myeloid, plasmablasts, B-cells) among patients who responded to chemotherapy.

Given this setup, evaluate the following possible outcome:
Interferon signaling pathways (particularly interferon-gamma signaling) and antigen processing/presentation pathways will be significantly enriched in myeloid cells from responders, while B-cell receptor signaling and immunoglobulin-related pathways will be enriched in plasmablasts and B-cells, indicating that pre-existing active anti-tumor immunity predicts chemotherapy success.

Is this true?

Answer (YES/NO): NO